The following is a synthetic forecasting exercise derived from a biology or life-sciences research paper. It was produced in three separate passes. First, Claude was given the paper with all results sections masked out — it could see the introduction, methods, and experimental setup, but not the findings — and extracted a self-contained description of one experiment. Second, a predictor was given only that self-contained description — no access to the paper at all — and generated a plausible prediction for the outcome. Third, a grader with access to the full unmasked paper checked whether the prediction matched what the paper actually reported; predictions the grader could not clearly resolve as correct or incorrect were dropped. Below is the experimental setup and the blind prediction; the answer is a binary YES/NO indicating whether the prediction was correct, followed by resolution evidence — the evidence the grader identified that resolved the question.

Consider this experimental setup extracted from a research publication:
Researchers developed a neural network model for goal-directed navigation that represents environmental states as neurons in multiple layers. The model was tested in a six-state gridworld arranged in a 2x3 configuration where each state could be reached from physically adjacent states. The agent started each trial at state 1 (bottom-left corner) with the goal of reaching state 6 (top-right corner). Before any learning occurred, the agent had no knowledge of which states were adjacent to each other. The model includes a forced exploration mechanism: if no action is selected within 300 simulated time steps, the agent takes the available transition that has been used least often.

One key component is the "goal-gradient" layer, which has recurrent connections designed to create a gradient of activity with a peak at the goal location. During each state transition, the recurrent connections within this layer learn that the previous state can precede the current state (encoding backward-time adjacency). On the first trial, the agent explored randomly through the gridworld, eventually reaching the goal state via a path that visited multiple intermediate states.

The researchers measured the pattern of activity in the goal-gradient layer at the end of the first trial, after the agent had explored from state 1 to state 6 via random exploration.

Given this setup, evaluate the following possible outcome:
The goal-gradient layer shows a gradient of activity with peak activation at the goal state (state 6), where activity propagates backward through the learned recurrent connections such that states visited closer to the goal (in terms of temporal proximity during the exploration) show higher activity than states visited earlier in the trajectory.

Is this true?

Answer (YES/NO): YES